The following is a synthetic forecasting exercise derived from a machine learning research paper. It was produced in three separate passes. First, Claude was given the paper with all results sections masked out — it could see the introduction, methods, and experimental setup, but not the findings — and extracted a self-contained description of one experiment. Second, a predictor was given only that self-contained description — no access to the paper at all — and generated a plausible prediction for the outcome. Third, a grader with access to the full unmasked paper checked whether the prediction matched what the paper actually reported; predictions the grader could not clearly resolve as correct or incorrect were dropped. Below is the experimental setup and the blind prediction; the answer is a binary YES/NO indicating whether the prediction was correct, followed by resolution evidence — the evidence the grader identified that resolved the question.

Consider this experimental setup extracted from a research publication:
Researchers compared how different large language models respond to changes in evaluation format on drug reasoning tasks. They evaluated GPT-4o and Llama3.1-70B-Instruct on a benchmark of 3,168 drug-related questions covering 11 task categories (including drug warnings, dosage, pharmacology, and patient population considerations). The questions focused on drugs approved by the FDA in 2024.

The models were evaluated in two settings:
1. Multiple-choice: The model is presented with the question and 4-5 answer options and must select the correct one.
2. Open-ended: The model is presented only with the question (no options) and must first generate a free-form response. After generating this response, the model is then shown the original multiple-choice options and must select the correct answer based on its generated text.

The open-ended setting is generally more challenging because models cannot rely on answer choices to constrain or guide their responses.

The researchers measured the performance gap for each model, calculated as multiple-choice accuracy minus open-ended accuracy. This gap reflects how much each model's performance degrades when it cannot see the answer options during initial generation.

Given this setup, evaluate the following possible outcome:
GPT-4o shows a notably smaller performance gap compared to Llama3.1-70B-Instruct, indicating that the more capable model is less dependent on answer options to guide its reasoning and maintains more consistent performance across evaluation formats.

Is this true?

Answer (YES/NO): YES